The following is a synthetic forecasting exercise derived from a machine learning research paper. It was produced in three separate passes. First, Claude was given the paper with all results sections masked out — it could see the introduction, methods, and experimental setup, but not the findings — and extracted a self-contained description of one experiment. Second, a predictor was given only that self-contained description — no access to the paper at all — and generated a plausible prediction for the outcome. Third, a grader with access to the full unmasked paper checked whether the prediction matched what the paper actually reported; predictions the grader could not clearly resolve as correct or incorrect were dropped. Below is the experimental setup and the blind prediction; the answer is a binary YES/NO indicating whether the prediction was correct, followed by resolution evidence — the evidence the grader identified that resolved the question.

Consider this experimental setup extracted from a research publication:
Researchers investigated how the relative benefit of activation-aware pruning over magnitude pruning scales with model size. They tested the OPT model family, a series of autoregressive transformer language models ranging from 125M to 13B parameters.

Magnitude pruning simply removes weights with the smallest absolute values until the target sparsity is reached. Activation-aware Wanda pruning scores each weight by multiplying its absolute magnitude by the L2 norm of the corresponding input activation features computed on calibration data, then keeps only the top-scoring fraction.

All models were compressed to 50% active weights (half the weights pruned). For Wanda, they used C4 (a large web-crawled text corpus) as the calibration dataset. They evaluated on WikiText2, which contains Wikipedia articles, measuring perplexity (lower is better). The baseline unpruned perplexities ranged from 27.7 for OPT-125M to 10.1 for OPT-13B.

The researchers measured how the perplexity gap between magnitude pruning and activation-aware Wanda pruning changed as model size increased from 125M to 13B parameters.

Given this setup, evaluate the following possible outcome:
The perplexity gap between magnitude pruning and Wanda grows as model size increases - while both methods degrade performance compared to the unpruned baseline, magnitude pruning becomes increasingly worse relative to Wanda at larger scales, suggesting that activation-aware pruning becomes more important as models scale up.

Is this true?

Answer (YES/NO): YES